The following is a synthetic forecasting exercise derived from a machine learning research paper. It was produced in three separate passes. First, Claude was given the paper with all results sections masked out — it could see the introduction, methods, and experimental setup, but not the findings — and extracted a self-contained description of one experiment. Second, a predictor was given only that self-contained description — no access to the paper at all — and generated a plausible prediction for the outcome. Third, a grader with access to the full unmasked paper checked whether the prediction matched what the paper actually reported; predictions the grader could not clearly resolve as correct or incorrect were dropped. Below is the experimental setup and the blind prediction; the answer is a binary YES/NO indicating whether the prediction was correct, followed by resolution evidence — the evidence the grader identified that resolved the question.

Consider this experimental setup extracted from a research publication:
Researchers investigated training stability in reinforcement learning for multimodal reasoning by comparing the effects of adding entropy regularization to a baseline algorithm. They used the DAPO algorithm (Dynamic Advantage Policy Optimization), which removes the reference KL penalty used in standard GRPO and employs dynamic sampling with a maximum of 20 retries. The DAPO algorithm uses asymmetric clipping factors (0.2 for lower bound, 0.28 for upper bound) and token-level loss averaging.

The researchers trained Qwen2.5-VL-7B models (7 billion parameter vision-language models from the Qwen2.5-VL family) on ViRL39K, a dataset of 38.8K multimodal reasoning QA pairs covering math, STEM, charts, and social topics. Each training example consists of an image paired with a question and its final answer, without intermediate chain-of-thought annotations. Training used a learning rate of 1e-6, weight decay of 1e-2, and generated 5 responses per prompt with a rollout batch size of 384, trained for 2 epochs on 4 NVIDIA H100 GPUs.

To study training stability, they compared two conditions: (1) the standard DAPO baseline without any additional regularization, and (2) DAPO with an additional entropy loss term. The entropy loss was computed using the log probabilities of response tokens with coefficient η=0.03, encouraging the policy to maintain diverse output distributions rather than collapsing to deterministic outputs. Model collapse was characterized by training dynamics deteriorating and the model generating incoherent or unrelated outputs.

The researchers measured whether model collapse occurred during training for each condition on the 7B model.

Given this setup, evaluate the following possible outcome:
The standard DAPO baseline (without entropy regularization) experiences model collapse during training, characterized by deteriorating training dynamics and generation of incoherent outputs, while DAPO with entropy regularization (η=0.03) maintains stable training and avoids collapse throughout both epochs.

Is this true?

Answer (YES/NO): NO